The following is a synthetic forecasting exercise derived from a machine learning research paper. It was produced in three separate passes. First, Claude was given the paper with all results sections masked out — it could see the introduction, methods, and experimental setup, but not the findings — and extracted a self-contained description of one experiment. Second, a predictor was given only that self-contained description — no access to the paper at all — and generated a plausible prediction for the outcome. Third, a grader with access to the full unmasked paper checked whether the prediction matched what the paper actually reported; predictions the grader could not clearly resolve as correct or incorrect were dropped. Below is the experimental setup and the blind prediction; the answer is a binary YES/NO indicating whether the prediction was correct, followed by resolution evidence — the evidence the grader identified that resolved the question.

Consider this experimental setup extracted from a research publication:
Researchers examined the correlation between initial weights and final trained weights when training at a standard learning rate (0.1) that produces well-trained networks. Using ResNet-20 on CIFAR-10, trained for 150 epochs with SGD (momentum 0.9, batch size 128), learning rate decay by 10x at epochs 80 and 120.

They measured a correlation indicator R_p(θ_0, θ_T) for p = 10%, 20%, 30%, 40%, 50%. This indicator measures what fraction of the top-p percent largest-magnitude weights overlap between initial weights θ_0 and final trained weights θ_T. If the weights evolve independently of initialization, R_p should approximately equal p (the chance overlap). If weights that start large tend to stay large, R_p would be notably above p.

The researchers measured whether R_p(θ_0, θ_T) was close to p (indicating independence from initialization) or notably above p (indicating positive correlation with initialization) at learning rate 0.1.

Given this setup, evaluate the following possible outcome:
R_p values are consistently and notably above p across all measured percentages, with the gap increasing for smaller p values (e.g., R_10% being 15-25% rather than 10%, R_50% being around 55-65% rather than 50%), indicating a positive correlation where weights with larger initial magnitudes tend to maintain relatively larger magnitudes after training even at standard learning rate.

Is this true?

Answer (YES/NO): NO